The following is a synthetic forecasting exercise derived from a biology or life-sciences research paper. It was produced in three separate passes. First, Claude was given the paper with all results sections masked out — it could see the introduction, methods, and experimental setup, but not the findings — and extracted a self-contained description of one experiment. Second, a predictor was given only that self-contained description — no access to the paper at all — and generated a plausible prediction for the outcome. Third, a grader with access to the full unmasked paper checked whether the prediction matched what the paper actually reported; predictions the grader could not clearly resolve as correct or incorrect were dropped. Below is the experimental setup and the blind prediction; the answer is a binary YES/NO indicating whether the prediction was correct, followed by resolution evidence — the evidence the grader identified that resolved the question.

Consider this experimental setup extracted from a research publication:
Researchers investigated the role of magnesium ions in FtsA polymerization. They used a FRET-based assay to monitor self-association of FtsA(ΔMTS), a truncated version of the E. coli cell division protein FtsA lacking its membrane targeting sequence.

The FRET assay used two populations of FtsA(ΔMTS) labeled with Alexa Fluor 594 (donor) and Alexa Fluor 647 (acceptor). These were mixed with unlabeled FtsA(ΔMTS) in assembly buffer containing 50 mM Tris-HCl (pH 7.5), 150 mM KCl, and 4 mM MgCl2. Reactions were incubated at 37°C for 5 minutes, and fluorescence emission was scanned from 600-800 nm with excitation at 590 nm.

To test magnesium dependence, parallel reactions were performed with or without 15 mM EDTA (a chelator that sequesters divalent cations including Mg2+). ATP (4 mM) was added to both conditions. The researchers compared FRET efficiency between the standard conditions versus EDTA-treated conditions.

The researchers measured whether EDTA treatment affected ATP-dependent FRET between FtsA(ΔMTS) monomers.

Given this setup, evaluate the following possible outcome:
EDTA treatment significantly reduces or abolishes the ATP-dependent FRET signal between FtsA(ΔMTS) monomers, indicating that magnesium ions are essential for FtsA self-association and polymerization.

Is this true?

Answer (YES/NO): YES